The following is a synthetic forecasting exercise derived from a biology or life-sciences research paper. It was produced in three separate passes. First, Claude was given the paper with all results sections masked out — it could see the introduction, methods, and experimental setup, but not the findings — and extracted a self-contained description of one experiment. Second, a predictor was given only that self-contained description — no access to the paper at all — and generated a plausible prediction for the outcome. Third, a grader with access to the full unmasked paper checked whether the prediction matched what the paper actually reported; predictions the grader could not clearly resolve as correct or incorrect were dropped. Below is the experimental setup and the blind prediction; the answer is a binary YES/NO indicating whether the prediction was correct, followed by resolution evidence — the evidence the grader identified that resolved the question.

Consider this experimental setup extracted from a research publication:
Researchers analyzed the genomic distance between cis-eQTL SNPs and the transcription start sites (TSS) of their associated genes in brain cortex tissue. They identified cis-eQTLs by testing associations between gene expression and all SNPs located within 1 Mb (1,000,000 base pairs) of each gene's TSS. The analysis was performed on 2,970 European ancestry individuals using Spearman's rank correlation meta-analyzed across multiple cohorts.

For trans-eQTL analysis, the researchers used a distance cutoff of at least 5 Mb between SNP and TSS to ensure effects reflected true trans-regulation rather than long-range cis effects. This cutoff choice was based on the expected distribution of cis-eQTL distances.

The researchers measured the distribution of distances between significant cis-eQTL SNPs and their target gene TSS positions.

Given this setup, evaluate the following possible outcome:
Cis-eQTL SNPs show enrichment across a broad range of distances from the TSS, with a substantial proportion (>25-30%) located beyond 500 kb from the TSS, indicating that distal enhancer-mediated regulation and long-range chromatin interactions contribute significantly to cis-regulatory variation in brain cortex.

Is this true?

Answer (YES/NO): NO